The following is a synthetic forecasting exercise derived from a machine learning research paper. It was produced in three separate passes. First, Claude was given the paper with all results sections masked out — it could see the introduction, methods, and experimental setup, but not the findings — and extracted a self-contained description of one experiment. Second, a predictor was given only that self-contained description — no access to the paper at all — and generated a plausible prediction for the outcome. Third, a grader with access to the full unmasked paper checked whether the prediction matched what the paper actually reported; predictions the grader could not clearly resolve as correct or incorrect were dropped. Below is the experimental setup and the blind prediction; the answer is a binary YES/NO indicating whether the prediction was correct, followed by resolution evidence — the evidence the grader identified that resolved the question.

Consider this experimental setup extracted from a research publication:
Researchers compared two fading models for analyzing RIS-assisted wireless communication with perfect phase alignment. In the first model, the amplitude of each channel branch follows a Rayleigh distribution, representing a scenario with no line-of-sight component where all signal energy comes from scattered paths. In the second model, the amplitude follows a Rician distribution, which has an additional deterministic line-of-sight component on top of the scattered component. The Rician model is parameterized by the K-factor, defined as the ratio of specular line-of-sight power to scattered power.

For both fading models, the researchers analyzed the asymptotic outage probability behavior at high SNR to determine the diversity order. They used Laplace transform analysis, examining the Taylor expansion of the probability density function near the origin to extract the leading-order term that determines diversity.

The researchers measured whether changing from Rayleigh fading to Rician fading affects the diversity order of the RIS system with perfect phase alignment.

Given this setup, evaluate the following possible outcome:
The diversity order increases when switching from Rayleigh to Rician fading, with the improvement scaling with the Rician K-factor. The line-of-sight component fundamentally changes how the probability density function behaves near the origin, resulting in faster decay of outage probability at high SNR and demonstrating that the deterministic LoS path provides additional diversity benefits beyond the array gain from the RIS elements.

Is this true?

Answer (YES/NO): NO